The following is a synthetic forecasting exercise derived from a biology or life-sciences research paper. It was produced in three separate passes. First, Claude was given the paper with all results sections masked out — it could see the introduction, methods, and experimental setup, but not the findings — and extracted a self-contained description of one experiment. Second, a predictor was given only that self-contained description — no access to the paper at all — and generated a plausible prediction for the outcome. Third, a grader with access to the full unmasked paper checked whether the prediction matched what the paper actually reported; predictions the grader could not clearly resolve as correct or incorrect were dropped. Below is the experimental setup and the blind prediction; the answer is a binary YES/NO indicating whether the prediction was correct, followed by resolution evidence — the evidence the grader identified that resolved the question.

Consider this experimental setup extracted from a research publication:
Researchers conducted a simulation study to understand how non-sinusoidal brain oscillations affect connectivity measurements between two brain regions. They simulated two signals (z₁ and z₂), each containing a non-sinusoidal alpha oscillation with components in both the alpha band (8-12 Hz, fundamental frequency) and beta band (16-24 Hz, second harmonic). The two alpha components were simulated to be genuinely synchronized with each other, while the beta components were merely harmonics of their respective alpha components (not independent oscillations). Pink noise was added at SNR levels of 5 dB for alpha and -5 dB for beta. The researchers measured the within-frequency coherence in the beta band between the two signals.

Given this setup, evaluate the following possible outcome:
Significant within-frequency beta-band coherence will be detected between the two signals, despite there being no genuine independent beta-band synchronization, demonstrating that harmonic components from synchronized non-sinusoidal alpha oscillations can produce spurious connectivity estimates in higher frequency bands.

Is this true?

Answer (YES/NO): YES